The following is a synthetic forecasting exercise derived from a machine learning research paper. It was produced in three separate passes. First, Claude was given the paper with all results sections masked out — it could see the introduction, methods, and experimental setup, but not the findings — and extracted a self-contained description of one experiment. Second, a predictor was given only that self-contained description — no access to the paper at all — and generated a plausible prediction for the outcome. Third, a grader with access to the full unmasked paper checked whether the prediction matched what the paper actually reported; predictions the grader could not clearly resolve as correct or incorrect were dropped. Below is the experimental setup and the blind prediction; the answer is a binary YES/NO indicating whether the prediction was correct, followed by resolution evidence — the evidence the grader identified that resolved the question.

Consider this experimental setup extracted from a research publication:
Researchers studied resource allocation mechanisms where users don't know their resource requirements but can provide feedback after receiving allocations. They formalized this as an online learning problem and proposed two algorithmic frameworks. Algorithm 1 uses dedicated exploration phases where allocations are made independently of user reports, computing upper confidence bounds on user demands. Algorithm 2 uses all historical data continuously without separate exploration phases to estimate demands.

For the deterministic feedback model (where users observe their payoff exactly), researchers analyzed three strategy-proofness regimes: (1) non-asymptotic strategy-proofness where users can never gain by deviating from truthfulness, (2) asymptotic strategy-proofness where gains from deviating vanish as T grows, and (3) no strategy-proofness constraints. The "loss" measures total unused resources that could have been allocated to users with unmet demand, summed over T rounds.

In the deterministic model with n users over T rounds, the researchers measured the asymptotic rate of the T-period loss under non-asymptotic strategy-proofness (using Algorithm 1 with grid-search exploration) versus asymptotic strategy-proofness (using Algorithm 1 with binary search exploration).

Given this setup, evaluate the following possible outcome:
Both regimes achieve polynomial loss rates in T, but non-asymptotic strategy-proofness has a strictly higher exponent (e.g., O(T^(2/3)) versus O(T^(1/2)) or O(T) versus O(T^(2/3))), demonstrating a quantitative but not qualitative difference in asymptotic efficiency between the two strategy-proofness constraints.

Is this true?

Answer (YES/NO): NO